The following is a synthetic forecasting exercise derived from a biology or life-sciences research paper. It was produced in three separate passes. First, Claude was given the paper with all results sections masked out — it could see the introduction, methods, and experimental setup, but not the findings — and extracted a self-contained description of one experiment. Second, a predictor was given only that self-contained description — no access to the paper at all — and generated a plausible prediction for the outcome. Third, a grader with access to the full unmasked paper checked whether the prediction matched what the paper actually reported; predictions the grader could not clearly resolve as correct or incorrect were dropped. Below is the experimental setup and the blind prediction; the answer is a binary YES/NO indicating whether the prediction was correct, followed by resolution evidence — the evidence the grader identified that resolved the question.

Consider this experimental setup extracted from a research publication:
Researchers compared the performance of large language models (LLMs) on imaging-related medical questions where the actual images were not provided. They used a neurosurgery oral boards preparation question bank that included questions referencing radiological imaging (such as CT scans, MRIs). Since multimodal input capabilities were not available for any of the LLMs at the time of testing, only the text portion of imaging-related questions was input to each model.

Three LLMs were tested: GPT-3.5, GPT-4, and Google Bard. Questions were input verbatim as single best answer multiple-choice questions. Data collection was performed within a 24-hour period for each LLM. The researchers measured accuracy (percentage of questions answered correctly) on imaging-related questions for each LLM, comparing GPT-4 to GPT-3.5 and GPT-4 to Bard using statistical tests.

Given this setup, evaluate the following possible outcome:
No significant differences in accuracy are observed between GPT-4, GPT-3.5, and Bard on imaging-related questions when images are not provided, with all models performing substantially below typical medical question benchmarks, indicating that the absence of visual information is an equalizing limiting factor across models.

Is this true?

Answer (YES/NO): NO